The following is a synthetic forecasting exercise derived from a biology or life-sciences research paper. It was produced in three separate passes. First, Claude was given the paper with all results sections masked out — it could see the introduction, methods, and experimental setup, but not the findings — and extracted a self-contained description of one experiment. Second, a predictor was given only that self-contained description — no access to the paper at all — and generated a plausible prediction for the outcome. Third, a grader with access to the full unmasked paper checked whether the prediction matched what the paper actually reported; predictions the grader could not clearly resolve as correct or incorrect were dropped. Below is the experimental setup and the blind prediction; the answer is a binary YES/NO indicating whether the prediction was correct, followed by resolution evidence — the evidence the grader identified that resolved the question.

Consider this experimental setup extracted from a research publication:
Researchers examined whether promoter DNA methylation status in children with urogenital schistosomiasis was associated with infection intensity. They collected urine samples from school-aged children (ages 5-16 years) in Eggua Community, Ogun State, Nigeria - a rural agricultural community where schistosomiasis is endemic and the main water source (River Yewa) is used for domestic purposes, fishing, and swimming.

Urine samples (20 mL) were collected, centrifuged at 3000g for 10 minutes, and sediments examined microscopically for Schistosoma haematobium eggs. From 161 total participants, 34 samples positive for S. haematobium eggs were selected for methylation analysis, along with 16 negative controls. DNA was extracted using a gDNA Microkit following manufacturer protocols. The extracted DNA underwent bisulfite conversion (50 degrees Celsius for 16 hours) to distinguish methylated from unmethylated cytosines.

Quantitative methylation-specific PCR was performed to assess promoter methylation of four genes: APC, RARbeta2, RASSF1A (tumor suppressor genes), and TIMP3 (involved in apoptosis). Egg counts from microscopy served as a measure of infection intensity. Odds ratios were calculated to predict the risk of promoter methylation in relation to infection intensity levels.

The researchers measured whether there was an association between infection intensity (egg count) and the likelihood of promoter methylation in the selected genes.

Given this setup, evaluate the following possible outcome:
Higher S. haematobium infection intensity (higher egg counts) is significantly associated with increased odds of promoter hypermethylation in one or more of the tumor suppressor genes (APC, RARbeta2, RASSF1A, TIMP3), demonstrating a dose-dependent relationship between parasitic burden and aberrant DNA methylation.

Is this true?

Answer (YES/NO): YES